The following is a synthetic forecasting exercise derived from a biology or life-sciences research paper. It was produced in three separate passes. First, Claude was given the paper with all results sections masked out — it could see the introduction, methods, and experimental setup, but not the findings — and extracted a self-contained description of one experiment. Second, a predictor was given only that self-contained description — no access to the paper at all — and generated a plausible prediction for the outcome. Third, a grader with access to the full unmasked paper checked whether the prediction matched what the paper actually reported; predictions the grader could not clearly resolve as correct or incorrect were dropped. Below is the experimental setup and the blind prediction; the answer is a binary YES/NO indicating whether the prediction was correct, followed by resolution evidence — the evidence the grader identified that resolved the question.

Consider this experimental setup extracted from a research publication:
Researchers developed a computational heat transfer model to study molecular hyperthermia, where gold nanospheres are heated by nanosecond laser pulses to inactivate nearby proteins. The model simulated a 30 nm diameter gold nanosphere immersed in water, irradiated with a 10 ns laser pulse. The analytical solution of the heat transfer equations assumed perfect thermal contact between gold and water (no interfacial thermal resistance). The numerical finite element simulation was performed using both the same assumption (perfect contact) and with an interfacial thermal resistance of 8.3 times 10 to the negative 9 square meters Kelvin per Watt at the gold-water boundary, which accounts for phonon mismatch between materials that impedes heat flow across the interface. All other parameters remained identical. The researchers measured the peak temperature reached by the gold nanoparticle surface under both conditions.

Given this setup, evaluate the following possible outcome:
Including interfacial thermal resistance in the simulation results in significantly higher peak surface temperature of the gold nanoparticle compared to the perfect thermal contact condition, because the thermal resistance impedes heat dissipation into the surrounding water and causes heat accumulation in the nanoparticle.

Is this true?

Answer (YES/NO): YES